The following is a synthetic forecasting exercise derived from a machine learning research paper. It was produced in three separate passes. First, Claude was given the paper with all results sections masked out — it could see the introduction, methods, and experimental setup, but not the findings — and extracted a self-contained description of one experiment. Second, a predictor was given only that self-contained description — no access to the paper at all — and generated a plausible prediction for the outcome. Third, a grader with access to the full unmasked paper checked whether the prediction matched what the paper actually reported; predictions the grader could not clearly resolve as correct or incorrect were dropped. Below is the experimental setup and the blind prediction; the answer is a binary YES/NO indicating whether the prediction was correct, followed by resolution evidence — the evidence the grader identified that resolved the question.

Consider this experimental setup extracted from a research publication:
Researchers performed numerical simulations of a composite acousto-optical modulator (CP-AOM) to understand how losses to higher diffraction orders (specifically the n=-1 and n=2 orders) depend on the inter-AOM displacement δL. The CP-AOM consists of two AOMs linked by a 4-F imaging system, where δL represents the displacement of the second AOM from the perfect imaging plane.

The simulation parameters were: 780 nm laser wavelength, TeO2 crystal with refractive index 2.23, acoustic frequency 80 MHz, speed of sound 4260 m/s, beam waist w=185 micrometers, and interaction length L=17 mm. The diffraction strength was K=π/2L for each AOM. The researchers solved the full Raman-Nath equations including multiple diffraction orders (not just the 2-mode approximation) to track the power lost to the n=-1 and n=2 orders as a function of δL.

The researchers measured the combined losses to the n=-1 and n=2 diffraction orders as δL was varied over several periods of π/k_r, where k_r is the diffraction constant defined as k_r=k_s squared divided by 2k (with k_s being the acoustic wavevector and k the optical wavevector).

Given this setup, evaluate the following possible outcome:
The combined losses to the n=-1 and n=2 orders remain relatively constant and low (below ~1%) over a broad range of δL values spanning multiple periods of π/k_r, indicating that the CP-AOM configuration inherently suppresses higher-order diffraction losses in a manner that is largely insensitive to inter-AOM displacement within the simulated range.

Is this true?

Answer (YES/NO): NO